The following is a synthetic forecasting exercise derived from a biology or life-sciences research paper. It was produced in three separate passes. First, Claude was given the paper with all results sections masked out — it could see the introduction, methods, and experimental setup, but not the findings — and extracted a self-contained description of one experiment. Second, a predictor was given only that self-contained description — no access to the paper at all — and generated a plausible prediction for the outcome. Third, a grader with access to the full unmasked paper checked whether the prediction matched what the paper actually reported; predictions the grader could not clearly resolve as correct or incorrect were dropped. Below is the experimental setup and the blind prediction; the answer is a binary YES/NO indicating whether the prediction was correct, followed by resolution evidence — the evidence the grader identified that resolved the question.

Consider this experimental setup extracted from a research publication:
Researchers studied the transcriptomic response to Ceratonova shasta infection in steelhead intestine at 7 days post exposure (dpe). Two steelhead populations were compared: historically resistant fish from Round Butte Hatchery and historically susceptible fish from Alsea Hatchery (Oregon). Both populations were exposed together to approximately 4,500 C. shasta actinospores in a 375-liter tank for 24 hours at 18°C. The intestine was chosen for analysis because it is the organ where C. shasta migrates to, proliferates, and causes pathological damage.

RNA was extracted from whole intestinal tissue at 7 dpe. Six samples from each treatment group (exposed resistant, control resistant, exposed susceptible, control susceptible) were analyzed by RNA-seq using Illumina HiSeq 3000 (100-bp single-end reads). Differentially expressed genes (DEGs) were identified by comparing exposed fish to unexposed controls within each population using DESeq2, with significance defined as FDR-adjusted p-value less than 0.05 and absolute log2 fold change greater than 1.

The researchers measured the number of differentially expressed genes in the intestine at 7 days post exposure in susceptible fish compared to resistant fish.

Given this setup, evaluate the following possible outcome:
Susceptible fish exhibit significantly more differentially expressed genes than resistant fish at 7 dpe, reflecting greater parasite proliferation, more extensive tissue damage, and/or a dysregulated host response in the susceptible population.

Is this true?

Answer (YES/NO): NO